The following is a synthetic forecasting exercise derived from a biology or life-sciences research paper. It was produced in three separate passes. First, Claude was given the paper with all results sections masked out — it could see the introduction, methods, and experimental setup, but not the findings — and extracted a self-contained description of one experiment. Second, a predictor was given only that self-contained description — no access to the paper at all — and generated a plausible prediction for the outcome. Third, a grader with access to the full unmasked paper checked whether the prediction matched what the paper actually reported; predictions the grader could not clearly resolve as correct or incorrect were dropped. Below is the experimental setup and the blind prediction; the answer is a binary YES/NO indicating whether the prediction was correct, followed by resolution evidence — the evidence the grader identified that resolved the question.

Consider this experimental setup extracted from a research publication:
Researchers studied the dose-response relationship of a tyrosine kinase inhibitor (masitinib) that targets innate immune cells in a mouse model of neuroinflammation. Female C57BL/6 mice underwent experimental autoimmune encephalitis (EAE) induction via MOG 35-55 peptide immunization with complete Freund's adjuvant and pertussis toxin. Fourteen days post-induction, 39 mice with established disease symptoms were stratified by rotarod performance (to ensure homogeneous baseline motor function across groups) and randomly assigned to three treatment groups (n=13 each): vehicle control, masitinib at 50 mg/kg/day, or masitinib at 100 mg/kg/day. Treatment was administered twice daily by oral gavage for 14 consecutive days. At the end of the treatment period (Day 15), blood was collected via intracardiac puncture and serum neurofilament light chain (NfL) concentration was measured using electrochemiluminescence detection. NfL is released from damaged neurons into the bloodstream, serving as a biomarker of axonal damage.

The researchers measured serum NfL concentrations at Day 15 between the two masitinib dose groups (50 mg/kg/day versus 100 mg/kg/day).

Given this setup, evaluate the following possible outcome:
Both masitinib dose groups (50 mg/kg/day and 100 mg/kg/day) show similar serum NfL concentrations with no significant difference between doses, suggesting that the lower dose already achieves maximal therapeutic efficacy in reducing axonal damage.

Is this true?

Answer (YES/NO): NO